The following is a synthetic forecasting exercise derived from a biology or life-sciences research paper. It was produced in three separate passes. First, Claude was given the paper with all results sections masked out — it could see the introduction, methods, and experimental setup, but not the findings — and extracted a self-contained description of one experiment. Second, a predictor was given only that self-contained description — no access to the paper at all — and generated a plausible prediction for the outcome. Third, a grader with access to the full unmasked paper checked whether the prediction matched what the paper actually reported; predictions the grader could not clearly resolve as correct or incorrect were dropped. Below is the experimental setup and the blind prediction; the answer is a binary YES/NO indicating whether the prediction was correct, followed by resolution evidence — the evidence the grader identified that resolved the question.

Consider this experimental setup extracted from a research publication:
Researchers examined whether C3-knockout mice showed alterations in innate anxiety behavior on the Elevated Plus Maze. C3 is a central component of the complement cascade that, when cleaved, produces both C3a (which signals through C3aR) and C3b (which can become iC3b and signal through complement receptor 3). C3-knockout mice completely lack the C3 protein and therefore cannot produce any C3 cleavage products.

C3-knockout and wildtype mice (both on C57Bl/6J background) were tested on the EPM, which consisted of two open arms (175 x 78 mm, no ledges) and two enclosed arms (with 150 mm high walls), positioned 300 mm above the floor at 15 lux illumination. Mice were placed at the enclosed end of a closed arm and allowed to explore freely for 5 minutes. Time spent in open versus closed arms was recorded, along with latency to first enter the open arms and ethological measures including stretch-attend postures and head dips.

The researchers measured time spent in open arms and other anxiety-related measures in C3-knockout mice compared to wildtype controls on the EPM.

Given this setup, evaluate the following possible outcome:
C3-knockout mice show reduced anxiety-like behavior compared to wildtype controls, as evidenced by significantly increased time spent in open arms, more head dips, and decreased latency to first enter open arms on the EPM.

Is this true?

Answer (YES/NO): NO